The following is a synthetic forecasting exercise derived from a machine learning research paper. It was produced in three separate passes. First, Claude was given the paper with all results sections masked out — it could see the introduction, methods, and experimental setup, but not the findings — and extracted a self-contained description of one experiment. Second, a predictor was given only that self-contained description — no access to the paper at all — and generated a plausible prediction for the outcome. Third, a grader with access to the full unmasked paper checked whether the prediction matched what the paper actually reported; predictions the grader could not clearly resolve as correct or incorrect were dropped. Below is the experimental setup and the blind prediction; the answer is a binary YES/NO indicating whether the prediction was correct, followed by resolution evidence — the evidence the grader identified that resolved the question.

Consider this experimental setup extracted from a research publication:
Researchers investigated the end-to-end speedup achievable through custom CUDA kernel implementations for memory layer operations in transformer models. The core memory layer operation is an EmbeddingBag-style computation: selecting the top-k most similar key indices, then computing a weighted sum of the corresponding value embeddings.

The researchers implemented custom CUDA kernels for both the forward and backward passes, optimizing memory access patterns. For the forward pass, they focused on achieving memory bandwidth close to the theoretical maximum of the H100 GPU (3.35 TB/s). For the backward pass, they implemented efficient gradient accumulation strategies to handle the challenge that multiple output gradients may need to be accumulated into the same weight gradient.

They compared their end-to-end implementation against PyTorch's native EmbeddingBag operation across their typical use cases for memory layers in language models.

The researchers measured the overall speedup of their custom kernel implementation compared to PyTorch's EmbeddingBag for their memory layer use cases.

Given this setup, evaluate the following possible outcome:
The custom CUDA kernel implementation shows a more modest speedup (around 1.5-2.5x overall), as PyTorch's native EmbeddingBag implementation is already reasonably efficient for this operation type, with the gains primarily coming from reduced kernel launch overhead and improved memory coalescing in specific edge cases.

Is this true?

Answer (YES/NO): NO